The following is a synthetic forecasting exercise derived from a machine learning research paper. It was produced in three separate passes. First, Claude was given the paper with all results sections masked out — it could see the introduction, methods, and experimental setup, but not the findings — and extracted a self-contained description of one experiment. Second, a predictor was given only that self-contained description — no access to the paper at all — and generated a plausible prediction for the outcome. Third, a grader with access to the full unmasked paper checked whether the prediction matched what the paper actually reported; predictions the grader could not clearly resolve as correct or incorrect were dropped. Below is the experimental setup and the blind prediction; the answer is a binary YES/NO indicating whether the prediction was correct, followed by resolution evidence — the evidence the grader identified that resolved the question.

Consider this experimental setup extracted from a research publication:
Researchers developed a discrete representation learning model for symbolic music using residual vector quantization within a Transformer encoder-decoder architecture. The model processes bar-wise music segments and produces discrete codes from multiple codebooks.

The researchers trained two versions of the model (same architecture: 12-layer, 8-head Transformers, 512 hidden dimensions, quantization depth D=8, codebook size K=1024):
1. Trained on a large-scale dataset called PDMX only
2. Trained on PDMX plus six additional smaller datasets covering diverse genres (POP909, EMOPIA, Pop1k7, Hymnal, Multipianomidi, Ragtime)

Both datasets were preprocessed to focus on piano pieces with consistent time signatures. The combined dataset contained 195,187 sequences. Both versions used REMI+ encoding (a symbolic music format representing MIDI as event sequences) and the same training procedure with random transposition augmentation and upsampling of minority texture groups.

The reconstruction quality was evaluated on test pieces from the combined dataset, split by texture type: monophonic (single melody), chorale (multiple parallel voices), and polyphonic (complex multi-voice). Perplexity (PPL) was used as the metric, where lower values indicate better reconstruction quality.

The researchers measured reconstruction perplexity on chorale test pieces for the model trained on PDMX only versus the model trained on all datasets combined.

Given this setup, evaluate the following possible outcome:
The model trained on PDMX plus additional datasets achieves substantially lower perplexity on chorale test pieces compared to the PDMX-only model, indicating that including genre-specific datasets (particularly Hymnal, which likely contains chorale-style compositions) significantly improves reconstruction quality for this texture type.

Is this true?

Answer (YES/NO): NO